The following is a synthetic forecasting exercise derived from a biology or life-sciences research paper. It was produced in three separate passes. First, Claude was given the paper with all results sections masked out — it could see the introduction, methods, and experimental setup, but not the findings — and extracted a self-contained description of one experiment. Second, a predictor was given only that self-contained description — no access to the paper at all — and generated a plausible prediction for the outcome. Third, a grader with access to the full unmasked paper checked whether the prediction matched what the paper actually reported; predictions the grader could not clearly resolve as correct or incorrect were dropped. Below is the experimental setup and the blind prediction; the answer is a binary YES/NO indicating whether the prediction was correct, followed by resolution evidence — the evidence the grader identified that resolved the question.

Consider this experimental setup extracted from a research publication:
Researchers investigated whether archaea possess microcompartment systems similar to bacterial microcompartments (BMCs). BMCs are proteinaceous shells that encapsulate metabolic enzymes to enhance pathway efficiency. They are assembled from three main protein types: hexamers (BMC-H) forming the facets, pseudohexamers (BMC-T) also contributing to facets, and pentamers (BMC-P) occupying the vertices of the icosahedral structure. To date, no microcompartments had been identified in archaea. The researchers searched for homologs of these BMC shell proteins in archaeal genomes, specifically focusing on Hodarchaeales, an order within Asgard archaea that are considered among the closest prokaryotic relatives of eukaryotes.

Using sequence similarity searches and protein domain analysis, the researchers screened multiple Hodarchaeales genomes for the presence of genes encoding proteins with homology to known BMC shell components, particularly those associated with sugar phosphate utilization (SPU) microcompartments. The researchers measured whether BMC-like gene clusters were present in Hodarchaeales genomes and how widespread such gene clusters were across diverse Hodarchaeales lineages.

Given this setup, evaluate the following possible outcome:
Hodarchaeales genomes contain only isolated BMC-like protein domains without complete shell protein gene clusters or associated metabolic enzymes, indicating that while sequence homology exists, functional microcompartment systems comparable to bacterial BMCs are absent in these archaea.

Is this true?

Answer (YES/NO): NO